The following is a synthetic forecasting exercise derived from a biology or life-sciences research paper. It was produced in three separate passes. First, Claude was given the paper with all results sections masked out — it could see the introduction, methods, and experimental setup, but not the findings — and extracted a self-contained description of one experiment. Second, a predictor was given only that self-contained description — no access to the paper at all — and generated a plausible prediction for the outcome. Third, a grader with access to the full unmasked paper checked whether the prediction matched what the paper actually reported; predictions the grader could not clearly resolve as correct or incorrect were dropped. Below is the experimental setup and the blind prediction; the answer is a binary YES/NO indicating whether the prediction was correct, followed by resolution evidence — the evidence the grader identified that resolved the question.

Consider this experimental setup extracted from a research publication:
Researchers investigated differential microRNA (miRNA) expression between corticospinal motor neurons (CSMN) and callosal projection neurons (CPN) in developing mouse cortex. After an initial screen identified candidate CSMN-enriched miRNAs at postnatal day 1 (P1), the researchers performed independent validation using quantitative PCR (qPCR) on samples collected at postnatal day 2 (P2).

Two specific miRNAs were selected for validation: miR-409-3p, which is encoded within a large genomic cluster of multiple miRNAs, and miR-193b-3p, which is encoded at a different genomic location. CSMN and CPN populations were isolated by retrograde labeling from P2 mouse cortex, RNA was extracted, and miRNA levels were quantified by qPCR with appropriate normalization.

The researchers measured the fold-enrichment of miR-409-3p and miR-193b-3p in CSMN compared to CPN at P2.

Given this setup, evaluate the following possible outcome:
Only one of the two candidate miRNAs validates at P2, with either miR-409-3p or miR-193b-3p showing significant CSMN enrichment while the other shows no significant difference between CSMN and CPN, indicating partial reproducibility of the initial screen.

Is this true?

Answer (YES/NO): NO